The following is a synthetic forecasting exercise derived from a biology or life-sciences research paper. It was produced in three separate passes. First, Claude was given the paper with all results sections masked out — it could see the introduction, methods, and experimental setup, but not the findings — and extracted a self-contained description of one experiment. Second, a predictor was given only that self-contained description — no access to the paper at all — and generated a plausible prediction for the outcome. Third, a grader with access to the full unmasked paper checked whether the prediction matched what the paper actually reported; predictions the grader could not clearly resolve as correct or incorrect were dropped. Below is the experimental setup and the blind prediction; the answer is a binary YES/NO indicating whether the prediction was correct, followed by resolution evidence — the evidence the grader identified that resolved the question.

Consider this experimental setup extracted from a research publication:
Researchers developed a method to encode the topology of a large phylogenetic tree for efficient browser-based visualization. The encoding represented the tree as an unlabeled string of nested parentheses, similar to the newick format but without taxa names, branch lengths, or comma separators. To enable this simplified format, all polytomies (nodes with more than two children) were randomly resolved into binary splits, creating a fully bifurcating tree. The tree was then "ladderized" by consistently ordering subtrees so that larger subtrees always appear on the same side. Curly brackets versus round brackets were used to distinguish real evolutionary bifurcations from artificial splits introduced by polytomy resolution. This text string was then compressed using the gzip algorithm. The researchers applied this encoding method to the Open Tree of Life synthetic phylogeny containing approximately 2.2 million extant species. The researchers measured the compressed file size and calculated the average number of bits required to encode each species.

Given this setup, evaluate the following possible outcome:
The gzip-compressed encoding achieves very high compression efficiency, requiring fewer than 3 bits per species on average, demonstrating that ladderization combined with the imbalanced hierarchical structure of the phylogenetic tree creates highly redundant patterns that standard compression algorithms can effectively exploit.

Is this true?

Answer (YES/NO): YES